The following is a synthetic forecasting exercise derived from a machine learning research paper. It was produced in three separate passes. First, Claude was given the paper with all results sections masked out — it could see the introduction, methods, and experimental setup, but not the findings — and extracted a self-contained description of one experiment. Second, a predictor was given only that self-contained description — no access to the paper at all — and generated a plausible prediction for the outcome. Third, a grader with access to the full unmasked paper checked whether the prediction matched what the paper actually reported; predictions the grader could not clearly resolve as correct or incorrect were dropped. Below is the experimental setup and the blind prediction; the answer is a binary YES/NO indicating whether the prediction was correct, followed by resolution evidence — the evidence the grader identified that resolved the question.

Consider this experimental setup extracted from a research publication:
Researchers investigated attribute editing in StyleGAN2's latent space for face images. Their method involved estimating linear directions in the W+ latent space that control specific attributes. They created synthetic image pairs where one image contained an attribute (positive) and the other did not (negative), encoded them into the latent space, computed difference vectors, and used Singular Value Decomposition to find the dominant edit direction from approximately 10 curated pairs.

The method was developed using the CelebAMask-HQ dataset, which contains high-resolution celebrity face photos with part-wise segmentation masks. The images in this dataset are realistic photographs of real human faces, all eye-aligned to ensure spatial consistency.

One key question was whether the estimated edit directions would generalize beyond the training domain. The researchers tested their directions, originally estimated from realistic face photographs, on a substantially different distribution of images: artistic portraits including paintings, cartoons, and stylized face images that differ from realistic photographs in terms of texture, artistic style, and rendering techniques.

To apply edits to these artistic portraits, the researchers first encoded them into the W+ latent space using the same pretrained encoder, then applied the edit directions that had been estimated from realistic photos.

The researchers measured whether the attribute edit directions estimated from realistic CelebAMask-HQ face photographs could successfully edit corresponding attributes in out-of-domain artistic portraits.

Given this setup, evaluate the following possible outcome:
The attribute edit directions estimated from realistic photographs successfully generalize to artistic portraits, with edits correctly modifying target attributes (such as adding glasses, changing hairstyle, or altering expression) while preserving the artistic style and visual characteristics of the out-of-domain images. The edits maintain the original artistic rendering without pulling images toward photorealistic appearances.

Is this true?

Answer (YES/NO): YES